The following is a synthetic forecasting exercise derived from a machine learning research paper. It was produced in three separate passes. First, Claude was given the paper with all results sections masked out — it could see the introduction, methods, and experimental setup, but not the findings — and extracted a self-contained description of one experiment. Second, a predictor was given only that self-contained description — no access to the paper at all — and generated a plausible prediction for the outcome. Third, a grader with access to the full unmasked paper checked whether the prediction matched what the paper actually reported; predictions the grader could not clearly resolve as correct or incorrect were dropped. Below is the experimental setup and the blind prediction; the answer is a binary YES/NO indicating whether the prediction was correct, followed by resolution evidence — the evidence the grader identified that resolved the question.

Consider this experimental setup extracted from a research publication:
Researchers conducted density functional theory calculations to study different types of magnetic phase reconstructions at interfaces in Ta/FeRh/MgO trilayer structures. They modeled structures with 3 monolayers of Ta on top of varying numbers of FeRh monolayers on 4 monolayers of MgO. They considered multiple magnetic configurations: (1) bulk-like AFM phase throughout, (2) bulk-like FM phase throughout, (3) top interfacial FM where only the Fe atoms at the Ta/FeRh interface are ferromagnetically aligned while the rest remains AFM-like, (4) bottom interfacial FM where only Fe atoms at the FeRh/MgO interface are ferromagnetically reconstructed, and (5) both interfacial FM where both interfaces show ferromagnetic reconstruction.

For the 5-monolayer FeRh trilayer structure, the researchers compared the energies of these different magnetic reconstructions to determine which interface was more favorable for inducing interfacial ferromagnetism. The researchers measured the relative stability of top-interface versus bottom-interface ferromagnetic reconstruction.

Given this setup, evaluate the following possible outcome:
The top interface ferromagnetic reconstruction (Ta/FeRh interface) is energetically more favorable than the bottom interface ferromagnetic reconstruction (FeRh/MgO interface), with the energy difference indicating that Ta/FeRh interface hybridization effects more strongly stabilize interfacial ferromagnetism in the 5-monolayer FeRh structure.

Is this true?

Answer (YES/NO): YES